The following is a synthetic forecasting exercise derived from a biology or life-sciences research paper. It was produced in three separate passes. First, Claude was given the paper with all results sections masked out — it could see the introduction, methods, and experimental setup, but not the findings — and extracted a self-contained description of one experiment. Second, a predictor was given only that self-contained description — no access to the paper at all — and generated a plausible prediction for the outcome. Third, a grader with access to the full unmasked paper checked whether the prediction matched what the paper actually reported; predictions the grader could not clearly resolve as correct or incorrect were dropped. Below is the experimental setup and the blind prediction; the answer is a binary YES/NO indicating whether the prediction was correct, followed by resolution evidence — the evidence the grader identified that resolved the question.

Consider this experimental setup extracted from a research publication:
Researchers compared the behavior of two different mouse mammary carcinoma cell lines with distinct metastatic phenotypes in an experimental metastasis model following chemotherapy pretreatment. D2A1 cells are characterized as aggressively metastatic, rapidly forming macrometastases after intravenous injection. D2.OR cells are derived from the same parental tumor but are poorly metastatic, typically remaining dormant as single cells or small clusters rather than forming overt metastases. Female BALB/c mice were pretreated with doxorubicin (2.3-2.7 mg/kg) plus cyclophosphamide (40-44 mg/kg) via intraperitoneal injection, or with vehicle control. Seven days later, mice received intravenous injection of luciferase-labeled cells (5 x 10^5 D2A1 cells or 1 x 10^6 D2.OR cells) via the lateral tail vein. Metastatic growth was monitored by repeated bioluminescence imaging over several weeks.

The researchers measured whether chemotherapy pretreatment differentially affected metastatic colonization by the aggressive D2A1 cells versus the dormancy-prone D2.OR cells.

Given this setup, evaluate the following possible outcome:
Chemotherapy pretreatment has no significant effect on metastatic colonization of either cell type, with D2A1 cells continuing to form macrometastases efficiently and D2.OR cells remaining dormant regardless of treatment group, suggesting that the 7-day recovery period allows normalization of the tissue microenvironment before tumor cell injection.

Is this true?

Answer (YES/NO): NO